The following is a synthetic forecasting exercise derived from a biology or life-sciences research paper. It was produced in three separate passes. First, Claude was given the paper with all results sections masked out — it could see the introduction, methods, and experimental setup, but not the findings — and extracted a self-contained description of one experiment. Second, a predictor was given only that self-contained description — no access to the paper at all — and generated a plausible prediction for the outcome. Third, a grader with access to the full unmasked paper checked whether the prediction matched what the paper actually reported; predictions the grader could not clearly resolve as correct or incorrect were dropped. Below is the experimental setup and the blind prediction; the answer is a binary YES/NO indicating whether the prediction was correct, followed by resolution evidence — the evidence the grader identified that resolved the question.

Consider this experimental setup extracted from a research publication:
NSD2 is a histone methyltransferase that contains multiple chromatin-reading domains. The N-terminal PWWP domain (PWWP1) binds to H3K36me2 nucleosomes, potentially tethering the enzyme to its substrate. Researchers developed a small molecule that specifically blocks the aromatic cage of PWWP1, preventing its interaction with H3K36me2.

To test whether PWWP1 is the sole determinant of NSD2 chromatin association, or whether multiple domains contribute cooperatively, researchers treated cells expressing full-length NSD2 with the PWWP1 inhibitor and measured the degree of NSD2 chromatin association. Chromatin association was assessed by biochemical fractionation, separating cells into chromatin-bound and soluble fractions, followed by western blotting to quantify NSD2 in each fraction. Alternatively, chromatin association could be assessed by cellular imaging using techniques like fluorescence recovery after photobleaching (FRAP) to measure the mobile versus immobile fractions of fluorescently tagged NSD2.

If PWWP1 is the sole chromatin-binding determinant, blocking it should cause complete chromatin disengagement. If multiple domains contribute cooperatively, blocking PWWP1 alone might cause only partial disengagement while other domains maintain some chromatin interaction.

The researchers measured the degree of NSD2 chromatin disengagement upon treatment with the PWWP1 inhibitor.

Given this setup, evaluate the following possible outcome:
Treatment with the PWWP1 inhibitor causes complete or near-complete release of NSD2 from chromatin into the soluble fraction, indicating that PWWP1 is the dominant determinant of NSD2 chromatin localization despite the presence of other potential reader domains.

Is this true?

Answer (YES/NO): NO